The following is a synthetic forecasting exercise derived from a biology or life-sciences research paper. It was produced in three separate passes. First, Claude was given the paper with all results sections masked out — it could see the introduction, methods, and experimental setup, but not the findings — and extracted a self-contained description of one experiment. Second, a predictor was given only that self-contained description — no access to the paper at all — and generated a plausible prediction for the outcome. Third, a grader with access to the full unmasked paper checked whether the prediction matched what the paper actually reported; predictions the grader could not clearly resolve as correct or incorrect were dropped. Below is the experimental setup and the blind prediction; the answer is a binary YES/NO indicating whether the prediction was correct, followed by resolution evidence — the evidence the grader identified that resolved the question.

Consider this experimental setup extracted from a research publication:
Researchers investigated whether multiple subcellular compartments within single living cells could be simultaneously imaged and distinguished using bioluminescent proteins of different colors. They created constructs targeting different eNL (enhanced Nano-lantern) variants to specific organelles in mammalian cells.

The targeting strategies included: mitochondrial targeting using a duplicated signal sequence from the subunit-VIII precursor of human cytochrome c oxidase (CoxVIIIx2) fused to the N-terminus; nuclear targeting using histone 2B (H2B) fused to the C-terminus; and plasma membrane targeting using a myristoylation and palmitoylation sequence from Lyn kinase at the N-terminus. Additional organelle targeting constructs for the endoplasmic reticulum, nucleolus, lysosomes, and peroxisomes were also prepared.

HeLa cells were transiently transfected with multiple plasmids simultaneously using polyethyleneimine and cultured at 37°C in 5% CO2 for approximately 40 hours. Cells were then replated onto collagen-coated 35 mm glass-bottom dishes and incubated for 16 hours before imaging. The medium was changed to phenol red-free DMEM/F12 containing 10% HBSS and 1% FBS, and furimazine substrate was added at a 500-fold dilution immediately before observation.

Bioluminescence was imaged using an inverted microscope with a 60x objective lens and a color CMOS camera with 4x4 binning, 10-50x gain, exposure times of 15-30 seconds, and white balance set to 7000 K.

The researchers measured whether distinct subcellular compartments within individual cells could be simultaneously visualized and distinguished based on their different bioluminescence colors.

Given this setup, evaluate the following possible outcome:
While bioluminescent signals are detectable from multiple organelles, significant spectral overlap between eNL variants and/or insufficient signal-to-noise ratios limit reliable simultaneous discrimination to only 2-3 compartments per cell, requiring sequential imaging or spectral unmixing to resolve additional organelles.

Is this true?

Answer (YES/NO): NO